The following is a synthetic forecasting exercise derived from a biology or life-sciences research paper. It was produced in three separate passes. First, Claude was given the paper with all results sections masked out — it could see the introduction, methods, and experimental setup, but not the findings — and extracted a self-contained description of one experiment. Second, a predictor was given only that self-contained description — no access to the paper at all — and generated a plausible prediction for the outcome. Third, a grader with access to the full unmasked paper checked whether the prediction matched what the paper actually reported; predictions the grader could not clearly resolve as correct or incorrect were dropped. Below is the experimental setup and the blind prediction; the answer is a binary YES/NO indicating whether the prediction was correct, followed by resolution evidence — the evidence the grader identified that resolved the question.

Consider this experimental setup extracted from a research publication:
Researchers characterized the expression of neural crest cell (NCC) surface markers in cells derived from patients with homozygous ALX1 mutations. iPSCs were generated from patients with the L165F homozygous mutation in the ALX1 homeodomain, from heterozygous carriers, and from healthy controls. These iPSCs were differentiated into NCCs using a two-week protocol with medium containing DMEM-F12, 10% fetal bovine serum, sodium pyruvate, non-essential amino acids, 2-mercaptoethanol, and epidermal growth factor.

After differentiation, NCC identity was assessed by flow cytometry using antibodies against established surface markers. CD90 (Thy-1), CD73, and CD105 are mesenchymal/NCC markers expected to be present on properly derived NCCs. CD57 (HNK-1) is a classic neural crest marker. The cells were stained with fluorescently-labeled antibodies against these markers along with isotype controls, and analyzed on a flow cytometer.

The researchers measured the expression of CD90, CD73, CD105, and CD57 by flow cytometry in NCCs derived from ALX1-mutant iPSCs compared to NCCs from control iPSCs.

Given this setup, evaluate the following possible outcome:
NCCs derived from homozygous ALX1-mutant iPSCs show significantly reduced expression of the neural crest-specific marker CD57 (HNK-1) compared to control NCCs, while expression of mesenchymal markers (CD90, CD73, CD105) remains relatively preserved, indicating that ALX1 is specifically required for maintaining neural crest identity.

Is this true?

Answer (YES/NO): NO